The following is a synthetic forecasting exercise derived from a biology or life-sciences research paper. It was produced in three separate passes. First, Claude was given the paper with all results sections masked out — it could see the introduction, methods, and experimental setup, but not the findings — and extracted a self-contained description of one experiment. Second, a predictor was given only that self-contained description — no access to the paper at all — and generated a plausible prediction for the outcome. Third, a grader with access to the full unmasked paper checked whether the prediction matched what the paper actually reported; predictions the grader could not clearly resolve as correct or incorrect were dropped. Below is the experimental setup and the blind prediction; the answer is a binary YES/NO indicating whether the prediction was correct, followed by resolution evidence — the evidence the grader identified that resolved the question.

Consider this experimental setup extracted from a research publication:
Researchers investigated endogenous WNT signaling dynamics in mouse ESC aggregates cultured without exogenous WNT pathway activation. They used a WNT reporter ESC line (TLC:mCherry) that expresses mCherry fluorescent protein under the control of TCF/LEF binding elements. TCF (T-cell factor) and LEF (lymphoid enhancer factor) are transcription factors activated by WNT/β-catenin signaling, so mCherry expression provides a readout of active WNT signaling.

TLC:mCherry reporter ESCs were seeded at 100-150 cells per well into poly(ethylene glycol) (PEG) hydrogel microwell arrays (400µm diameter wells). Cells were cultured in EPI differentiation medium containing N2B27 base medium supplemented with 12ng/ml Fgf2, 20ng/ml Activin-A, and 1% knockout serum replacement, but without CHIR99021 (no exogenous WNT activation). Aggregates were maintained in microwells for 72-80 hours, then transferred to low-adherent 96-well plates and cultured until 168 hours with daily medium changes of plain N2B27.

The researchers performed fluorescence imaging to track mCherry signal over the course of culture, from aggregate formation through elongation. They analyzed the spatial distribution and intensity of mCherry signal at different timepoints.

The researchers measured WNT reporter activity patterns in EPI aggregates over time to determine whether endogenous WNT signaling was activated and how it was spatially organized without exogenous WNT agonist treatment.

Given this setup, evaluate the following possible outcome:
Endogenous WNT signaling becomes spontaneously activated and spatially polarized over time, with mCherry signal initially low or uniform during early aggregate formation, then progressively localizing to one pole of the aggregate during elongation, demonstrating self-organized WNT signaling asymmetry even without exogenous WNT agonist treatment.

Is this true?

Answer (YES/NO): NO